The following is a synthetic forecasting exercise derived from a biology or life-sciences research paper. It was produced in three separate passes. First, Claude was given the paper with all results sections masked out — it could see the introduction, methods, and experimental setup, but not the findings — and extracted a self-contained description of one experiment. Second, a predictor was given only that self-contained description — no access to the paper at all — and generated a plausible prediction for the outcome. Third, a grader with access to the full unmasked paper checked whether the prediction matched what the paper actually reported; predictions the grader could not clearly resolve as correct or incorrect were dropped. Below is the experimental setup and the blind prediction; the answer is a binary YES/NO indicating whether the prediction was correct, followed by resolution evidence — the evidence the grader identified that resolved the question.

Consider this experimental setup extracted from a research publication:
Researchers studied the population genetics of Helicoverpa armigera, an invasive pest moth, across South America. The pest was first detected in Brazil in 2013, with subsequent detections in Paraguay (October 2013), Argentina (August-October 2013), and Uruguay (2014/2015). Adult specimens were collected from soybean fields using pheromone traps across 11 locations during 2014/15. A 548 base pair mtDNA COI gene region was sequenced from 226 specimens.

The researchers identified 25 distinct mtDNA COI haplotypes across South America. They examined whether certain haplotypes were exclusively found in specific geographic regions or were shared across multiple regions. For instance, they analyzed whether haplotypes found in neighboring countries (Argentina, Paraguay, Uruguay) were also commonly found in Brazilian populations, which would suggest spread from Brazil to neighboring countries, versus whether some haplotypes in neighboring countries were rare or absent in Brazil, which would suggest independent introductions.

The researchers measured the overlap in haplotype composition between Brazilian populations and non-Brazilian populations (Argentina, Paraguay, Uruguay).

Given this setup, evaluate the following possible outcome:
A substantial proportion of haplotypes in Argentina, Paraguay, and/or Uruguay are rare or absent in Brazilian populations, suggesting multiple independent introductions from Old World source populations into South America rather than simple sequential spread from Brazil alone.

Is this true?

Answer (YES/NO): YES